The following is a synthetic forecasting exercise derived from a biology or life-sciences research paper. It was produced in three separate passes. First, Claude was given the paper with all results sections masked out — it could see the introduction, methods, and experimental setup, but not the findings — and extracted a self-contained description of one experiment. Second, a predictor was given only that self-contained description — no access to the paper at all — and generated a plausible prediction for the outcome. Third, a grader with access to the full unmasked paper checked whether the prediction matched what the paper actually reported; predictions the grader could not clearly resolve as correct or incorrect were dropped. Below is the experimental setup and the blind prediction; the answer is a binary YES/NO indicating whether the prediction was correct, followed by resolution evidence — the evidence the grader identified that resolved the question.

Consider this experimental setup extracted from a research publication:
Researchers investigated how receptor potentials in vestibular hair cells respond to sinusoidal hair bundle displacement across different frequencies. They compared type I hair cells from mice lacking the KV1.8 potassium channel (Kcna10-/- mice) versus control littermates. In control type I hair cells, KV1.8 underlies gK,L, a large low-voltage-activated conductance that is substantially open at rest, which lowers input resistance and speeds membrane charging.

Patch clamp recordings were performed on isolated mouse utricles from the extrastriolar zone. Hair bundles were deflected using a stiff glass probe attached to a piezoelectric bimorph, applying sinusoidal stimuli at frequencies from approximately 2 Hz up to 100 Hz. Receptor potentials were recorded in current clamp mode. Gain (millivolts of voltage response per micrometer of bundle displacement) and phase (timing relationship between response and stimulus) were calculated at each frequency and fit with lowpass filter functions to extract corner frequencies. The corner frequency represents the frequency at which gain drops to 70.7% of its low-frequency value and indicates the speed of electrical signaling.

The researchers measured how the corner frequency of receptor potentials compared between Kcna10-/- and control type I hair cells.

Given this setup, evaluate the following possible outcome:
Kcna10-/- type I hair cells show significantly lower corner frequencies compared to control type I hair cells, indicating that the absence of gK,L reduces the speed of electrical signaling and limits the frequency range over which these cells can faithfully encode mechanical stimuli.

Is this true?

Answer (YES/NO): YES